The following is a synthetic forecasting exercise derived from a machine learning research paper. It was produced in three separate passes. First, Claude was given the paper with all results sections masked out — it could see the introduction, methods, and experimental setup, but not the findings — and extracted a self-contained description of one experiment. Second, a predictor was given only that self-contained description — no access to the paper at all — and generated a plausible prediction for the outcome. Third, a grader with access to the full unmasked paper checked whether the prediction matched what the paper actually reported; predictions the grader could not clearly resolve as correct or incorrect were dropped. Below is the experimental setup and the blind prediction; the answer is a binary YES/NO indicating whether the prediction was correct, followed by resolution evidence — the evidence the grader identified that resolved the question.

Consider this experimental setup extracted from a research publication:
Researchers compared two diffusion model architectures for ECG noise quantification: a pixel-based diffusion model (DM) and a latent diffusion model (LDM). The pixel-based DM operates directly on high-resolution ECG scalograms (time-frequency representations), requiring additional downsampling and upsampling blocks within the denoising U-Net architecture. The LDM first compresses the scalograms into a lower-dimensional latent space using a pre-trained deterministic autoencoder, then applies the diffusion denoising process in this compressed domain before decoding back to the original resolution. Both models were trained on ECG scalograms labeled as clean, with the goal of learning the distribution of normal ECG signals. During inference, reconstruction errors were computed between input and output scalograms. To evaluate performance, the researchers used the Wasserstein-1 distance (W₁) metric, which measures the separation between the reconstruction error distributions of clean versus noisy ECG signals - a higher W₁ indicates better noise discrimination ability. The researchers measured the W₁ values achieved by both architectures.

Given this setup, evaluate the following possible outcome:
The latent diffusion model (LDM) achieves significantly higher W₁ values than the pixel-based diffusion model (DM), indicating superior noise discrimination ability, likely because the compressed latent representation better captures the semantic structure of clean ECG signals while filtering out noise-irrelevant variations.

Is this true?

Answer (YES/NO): NO